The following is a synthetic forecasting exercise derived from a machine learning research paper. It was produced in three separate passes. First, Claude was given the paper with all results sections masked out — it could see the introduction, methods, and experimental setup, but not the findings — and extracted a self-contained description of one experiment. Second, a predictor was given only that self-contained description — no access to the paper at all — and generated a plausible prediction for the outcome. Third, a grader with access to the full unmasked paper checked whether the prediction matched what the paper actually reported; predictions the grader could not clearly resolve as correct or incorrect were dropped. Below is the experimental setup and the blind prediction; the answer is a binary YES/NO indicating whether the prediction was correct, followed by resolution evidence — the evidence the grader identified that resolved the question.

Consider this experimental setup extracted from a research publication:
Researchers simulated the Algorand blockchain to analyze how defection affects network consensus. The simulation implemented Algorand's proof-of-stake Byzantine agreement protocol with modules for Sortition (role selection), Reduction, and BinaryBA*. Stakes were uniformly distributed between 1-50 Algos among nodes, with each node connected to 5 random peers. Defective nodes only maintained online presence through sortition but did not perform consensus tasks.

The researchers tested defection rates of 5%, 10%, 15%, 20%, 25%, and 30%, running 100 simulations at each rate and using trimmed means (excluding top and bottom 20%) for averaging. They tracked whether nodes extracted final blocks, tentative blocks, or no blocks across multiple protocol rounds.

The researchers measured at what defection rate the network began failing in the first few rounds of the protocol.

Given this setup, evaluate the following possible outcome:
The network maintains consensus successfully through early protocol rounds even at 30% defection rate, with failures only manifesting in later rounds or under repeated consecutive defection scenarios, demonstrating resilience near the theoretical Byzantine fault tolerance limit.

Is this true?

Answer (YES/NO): NO